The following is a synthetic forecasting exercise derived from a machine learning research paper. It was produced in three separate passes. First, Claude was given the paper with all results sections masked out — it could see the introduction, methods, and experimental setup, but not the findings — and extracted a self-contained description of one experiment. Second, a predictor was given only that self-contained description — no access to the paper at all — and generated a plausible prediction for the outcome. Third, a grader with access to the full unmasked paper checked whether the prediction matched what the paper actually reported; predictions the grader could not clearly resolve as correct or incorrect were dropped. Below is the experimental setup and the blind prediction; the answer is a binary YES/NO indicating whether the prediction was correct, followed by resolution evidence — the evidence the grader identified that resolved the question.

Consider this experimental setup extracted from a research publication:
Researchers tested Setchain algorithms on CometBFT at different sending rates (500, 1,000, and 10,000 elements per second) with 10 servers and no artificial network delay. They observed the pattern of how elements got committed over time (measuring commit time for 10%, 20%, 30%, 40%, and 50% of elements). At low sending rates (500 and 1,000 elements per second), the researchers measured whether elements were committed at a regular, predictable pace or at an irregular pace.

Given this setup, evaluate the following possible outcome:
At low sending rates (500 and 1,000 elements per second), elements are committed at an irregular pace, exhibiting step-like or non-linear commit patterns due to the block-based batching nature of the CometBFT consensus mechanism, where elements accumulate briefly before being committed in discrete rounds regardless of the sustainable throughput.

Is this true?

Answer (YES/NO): NO